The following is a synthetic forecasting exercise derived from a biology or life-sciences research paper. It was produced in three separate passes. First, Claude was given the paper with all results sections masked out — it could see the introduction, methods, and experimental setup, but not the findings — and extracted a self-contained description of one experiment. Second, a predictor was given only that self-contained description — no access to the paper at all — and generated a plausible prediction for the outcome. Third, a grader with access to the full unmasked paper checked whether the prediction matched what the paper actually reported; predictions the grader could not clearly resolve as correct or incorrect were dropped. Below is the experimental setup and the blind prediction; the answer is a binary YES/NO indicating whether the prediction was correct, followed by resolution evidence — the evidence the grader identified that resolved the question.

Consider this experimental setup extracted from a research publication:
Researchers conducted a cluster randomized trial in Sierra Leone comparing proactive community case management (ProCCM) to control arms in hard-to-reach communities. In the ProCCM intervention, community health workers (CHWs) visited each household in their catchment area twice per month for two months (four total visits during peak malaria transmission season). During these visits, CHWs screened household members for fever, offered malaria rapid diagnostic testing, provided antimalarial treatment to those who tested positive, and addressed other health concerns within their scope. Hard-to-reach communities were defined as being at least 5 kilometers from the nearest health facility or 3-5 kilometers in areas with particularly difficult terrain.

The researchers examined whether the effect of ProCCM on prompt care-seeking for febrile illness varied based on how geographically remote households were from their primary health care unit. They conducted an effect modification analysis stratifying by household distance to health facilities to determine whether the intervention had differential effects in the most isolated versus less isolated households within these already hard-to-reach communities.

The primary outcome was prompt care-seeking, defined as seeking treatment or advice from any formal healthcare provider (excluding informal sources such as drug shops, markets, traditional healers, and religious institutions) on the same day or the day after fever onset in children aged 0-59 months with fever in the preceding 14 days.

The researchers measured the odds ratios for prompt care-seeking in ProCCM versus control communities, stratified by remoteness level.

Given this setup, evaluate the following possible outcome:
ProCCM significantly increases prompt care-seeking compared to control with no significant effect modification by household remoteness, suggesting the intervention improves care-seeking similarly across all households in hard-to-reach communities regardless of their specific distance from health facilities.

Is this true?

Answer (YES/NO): NO